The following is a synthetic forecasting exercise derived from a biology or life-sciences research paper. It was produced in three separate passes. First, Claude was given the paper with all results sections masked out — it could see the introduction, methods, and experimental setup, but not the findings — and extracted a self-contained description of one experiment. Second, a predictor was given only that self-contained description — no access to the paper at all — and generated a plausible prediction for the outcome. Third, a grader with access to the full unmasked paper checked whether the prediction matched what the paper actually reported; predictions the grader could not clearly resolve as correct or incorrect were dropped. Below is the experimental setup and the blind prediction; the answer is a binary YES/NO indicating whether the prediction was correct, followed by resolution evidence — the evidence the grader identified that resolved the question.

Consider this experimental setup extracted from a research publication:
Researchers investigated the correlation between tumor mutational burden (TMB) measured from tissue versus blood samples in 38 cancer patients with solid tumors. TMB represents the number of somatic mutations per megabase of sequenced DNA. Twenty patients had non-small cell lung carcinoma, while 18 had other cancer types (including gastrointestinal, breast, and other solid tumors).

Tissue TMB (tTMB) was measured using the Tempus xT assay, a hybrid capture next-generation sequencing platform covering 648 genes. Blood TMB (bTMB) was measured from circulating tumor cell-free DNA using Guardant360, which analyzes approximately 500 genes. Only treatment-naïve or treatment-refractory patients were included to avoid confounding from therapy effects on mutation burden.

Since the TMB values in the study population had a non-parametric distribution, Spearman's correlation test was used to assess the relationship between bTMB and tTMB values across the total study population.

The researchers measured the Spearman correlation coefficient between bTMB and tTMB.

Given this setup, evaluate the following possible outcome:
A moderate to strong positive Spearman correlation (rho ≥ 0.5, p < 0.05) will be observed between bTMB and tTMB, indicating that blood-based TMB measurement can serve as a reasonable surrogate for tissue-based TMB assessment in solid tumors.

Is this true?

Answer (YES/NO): YES